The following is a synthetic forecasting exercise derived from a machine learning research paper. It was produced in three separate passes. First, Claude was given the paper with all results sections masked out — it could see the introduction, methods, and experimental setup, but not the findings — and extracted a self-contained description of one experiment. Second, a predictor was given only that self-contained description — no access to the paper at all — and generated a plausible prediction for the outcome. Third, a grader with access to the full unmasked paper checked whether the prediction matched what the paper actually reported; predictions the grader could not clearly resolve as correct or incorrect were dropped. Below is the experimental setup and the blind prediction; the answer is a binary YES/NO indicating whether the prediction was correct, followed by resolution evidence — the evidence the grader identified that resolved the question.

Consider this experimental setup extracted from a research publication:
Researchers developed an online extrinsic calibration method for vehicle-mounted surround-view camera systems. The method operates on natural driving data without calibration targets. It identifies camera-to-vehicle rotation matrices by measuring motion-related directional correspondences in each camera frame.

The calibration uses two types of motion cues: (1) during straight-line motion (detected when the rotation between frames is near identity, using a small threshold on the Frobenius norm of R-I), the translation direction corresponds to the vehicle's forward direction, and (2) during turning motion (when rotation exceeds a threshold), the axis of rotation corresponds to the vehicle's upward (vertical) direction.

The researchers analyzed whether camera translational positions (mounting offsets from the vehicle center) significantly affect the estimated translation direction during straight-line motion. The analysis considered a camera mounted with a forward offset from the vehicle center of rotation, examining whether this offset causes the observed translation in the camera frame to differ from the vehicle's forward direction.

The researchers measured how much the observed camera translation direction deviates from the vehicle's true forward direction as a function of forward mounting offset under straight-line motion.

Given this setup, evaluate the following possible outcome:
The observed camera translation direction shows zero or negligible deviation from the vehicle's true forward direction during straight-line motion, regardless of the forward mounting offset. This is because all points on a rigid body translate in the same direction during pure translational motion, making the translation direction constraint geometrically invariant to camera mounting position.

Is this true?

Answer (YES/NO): YES